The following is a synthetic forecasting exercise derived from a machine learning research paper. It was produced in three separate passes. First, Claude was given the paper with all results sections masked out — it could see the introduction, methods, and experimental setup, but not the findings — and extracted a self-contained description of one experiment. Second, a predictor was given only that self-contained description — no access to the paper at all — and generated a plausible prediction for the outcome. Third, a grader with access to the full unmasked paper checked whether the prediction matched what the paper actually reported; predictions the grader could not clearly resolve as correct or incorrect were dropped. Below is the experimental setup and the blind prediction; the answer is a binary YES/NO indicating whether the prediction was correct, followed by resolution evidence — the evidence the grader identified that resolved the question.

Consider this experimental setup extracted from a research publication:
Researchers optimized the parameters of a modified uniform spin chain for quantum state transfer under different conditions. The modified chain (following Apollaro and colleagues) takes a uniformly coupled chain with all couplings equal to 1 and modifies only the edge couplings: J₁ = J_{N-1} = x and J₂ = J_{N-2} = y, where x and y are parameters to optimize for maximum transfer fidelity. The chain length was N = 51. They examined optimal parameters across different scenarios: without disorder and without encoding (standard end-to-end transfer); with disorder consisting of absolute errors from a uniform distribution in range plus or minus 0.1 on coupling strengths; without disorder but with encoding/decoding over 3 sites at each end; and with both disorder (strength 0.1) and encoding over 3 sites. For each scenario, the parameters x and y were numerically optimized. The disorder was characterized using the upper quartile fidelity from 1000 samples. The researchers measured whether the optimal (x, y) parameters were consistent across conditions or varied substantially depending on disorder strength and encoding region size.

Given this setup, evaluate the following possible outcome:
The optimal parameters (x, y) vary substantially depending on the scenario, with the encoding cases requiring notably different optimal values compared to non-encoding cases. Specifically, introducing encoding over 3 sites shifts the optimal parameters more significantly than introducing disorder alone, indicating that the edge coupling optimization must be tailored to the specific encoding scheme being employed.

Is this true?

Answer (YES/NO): YES